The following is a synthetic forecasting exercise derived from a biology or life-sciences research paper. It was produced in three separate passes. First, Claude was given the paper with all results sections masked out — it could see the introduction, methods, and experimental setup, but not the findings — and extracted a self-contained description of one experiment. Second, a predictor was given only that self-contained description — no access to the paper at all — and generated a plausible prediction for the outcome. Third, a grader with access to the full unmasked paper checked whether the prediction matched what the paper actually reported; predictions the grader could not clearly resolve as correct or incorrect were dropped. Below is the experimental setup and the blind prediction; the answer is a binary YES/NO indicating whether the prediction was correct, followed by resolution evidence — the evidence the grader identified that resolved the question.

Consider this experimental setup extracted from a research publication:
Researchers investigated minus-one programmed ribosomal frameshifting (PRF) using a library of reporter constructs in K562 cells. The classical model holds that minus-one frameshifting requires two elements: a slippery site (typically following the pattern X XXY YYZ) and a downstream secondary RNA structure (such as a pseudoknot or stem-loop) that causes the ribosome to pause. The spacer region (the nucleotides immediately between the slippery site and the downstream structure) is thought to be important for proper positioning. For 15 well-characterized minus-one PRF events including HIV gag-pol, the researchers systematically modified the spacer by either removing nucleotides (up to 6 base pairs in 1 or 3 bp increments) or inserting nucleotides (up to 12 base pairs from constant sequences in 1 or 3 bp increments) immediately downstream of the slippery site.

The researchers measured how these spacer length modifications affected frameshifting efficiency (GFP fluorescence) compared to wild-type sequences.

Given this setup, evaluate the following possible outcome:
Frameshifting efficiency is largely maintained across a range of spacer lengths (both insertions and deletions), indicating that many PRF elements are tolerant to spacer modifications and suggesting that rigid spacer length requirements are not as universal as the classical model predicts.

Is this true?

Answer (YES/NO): NO